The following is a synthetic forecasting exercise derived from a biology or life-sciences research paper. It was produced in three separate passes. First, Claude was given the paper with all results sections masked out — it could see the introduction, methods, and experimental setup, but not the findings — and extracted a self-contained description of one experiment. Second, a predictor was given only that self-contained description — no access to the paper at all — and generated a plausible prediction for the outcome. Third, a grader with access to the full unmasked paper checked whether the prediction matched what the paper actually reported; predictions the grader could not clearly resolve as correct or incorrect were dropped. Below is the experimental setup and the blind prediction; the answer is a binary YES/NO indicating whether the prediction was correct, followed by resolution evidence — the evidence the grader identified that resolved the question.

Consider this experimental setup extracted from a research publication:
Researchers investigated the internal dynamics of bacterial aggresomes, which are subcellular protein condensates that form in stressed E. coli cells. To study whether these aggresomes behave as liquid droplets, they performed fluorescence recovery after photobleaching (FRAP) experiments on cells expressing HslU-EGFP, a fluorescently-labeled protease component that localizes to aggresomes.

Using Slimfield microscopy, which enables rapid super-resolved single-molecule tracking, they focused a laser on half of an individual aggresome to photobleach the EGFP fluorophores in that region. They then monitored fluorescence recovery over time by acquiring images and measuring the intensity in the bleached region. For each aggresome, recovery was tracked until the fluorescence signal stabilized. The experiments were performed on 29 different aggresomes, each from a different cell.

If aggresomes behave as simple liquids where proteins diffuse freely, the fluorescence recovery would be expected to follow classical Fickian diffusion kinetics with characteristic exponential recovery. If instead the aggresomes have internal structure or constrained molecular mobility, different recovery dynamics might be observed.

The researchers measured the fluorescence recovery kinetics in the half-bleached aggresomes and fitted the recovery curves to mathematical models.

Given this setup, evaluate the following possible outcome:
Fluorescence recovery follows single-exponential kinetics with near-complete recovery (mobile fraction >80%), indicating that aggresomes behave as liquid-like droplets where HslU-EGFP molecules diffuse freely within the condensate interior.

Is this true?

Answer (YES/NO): NO